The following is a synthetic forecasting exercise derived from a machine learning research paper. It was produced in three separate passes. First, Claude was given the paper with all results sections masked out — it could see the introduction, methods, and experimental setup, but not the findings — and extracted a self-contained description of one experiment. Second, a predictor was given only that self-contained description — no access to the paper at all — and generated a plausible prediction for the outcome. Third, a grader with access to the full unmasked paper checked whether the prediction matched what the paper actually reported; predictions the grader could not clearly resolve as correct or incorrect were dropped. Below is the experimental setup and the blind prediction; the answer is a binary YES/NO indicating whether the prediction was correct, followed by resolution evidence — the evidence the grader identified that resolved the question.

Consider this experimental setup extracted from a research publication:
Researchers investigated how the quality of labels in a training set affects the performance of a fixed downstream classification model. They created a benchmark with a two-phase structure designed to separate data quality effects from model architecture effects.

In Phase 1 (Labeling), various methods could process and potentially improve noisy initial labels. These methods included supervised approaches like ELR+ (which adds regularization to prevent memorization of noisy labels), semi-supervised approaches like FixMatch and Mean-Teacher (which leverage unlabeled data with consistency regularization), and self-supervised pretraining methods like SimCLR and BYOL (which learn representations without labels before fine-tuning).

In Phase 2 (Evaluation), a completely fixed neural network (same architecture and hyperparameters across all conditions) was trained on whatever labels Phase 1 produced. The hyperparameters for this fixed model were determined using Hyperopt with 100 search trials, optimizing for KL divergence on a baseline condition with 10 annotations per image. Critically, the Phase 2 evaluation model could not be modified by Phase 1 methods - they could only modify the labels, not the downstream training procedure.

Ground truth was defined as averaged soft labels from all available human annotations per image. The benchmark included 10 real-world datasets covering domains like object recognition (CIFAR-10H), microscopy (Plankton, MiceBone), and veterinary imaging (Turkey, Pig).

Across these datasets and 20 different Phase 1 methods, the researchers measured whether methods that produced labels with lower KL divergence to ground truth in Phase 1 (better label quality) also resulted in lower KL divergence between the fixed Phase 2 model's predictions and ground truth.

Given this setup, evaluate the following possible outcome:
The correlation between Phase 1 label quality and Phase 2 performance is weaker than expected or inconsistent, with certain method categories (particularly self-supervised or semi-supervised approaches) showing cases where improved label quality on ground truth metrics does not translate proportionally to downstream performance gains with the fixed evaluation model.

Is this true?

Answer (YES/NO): YES